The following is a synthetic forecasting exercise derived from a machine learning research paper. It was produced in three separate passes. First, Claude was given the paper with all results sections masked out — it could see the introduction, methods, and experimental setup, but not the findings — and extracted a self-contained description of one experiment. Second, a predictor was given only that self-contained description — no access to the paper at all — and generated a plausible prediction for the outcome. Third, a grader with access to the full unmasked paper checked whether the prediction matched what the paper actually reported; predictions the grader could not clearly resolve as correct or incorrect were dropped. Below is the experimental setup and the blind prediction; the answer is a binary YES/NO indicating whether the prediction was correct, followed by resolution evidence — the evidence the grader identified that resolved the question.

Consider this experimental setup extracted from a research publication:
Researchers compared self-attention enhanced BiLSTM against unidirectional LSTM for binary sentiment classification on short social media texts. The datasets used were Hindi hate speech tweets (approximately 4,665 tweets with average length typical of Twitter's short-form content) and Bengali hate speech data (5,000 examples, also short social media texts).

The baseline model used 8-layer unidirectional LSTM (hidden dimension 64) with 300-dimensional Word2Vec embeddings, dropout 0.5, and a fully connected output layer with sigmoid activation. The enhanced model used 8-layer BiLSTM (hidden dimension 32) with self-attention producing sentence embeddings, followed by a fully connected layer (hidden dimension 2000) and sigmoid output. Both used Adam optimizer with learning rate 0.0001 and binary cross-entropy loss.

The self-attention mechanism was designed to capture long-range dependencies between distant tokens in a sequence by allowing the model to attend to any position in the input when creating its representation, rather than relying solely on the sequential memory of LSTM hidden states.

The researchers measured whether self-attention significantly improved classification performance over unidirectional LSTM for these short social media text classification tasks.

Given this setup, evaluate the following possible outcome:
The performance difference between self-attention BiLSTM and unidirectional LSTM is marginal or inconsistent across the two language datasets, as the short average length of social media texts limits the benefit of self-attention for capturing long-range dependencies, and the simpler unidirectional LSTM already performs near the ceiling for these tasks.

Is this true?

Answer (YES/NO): YES